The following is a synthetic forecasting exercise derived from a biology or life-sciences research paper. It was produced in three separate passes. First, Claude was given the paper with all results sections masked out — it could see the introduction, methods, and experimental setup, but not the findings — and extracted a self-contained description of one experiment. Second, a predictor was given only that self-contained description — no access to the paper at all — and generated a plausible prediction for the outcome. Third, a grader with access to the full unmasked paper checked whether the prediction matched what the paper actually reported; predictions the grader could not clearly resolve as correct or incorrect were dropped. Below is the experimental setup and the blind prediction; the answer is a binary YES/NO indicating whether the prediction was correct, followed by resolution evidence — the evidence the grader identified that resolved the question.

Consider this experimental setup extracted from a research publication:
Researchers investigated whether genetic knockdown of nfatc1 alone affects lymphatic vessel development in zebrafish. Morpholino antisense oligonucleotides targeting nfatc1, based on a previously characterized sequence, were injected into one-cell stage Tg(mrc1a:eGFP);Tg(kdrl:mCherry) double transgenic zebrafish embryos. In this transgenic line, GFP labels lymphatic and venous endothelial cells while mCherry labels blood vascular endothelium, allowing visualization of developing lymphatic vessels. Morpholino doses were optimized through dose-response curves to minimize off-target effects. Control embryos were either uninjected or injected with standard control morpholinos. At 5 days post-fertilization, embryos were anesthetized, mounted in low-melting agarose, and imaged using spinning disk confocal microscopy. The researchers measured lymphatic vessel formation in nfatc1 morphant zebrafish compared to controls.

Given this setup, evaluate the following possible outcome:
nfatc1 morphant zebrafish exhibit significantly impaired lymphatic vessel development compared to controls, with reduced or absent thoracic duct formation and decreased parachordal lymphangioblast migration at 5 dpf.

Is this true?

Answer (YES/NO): NO